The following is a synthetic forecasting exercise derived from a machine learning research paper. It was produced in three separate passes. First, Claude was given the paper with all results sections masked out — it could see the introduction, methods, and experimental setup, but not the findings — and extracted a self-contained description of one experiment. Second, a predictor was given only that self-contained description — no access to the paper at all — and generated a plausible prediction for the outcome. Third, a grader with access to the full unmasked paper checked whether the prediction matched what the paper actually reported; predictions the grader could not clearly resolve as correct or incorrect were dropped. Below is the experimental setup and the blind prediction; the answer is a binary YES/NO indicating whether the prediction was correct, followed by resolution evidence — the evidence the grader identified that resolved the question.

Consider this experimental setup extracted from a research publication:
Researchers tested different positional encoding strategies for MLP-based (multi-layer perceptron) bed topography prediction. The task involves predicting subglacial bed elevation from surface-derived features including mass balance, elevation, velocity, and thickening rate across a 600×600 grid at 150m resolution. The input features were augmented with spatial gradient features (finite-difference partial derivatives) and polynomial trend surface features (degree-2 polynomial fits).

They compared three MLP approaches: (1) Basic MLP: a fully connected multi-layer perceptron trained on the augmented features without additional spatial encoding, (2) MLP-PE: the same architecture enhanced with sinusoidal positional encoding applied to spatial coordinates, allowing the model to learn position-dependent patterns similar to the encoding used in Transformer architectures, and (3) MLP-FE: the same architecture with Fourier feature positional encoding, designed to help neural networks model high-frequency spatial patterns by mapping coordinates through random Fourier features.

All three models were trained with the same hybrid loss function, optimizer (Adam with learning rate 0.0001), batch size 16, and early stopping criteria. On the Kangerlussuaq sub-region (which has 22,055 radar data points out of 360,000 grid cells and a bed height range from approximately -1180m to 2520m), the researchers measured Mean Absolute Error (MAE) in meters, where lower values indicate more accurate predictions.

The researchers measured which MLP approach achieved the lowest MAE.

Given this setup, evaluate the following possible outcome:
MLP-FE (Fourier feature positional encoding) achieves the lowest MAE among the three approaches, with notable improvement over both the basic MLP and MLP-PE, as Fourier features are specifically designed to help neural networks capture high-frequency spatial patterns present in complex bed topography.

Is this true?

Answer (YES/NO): NO